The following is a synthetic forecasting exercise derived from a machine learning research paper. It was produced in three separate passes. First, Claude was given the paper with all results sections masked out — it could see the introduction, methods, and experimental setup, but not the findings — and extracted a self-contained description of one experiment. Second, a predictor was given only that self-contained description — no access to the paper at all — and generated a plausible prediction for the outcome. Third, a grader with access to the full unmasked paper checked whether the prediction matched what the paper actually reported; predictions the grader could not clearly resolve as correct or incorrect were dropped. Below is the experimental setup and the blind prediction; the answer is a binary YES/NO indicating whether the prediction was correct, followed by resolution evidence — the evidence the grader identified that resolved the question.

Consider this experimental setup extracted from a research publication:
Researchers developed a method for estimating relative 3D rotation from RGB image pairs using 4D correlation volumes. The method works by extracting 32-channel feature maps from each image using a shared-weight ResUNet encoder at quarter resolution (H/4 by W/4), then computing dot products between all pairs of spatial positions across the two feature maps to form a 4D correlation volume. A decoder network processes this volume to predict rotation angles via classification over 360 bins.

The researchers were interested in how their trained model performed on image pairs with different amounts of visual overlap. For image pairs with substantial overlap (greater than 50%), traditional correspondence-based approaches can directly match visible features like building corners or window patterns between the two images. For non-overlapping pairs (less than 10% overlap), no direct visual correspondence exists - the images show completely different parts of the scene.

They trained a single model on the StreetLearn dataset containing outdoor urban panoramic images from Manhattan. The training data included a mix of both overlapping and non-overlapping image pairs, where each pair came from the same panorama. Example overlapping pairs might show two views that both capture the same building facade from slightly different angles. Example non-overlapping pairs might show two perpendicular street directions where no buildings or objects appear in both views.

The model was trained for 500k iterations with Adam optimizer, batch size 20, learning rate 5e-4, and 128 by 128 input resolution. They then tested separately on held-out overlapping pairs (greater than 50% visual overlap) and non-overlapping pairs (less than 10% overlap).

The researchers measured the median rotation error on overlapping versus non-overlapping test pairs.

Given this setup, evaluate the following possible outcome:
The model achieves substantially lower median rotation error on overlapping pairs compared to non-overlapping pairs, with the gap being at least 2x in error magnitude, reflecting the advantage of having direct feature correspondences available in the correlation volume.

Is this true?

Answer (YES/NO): YES